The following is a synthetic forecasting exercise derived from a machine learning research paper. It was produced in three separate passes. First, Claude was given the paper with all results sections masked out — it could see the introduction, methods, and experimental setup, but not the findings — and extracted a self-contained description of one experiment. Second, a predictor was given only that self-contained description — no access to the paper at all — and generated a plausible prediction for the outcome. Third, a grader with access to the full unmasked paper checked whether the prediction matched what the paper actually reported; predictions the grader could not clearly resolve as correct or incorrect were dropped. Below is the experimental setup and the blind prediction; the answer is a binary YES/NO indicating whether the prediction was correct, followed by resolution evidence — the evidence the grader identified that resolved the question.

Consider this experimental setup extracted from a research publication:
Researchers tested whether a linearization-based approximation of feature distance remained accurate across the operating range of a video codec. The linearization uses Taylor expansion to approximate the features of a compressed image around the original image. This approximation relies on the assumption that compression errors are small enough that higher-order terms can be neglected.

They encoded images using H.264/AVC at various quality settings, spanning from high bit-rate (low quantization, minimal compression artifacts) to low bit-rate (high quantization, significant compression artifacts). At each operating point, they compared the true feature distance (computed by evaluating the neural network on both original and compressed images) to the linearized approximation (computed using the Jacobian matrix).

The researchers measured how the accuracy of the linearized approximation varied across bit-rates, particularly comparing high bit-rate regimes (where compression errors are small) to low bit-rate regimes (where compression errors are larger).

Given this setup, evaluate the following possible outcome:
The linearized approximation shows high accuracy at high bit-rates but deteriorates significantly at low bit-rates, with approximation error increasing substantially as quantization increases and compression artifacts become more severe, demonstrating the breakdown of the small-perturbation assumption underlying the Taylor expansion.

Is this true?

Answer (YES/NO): NO